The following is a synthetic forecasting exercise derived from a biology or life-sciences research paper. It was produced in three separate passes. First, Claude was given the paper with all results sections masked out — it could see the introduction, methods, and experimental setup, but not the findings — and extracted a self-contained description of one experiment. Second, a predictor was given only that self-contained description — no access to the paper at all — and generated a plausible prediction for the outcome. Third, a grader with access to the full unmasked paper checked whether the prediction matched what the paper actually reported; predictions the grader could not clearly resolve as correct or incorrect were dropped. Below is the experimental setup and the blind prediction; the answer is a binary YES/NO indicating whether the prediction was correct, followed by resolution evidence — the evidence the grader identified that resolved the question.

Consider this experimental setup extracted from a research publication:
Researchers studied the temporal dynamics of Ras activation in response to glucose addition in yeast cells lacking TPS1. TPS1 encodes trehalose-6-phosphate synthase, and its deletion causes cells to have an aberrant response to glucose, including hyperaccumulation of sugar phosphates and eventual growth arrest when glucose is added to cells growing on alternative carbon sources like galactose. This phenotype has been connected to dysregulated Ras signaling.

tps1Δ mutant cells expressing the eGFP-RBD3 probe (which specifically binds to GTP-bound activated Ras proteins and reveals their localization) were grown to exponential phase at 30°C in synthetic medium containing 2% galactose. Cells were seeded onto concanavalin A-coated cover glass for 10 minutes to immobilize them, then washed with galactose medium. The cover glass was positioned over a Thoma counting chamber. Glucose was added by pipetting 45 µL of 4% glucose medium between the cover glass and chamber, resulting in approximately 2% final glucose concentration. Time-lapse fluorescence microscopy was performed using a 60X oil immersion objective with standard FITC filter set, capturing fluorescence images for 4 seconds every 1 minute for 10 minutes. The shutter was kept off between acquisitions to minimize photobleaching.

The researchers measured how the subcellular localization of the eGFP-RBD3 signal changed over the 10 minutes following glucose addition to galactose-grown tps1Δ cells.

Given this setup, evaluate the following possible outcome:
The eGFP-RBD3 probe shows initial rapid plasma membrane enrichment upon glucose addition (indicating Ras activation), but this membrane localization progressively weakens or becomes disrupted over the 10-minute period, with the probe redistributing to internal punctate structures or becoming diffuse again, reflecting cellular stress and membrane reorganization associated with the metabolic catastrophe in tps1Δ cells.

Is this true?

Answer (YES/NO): NO